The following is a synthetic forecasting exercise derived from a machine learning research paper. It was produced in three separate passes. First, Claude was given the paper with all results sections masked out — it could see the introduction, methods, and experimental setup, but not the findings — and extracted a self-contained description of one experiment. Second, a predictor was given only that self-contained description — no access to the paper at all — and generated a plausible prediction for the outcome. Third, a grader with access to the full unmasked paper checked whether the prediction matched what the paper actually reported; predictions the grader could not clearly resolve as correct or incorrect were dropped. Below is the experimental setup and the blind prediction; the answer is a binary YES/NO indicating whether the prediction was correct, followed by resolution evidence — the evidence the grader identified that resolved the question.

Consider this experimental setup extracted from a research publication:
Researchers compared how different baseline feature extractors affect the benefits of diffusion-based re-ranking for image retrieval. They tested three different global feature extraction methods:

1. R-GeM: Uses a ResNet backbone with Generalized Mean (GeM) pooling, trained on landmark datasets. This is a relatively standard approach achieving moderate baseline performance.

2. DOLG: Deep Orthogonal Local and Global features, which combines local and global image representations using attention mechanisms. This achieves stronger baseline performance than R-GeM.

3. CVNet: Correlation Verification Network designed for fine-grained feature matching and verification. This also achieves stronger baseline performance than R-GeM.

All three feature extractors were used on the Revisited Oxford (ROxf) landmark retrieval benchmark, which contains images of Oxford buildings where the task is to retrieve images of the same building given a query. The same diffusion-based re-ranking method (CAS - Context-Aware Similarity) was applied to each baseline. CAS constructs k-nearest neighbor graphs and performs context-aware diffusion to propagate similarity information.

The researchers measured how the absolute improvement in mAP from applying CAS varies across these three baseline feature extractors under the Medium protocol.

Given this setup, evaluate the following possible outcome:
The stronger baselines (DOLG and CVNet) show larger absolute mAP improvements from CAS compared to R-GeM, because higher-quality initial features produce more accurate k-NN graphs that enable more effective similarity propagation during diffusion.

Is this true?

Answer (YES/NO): NO